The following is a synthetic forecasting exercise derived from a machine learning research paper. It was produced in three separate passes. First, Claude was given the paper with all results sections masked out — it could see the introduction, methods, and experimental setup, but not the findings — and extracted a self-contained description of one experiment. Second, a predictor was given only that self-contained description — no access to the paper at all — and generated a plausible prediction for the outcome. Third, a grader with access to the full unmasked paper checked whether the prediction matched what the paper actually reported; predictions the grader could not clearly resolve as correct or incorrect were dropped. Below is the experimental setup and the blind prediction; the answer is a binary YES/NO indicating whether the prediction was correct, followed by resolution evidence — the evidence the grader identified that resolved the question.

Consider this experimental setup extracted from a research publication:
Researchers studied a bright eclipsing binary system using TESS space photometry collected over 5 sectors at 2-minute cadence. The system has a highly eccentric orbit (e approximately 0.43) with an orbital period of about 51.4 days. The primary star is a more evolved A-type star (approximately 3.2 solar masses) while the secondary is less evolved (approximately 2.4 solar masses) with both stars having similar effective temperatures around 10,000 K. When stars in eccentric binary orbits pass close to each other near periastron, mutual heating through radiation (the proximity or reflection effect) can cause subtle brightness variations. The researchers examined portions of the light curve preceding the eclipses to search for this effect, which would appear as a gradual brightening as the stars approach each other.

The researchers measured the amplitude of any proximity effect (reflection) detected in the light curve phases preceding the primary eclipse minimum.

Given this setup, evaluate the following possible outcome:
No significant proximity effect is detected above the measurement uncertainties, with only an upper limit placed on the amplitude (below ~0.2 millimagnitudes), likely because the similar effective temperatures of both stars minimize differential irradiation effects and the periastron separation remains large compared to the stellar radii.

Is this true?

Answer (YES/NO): NO